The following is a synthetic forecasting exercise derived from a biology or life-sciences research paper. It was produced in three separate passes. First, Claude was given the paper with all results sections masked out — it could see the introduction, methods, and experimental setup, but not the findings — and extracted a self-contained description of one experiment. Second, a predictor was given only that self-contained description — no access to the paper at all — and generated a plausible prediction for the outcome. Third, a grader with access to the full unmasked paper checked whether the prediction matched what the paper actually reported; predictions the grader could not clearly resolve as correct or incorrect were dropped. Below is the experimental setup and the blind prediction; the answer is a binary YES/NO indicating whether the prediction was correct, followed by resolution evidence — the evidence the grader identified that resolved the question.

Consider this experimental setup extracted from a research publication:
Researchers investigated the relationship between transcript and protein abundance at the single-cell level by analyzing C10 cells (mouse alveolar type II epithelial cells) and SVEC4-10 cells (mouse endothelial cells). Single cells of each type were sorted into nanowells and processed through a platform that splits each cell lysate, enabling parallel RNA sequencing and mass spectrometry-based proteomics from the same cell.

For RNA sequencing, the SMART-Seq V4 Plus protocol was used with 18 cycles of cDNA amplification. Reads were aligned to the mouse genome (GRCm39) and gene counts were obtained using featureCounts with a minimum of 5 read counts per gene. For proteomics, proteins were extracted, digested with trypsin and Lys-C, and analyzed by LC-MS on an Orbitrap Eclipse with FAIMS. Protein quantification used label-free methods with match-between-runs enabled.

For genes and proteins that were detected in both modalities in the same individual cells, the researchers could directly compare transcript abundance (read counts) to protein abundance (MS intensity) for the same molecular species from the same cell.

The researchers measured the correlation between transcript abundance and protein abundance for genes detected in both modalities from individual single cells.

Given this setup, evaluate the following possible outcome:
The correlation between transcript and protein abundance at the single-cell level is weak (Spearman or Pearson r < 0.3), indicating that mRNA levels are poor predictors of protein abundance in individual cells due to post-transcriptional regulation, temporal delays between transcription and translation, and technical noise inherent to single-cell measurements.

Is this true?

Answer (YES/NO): NO